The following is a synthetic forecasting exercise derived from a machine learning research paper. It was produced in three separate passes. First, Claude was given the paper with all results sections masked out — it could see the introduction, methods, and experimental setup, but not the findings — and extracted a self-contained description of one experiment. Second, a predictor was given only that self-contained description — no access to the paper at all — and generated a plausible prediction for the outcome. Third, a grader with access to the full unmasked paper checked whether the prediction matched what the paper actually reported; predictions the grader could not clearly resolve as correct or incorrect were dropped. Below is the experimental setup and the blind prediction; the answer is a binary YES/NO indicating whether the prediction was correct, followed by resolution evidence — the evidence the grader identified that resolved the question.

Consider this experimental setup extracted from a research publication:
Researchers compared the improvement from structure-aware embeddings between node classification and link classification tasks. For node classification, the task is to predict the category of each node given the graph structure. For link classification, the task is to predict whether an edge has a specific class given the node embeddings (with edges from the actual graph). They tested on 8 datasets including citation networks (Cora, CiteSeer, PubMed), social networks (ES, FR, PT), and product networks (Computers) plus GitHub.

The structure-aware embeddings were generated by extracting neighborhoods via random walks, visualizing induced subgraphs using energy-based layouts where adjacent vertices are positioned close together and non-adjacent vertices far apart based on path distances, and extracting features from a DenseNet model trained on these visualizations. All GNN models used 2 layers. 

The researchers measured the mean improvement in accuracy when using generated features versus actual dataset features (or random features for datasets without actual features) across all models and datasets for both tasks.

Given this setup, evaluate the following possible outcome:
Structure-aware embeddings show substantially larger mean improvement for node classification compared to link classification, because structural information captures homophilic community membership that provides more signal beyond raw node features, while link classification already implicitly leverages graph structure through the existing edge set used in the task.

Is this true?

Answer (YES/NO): YES